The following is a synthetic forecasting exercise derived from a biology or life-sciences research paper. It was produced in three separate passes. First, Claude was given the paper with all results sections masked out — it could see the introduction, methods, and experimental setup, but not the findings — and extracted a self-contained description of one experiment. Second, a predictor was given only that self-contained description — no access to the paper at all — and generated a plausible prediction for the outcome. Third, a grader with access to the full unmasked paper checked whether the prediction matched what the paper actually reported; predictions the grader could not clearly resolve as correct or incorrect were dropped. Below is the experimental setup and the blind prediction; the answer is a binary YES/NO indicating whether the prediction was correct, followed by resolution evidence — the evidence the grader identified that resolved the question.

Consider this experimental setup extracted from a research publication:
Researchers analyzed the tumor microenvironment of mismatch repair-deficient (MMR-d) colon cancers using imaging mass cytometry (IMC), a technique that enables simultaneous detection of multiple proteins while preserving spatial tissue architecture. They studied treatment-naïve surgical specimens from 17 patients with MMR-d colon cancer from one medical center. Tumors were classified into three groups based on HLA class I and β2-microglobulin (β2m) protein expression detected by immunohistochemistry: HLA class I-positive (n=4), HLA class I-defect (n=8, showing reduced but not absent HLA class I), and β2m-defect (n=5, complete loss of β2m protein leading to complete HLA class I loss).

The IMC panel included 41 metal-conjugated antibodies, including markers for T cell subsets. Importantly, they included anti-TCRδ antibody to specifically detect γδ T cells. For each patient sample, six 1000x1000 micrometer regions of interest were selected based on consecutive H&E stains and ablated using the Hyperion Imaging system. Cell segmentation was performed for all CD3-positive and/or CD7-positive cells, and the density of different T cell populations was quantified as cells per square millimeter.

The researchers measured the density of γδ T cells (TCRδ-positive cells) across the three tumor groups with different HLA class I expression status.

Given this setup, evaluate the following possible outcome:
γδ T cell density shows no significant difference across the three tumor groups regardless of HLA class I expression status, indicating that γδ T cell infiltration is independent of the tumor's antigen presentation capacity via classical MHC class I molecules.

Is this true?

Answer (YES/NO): NO